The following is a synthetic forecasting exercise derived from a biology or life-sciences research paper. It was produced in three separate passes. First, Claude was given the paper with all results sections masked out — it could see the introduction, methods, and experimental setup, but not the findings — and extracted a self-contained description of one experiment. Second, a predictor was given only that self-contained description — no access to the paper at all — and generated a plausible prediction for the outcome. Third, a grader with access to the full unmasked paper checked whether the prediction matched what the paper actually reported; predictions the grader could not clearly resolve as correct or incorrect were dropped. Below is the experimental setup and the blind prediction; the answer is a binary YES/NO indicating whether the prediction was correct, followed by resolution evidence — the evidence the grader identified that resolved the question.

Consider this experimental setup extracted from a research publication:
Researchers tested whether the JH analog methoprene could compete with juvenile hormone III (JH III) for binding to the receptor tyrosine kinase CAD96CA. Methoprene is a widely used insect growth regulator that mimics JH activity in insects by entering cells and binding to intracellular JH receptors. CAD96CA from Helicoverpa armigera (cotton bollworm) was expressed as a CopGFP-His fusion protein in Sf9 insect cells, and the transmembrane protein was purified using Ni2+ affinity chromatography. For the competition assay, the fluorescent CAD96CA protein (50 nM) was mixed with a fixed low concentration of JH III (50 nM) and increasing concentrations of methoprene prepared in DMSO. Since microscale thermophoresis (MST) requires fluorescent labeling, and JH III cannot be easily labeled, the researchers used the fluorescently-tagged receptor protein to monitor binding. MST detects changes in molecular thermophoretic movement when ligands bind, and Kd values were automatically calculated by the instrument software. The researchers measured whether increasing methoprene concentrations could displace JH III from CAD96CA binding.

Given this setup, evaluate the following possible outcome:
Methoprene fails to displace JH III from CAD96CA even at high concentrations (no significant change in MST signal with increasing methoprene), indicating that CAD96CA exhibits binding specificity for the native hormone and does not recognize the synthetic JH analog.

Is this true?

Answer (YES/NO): NO